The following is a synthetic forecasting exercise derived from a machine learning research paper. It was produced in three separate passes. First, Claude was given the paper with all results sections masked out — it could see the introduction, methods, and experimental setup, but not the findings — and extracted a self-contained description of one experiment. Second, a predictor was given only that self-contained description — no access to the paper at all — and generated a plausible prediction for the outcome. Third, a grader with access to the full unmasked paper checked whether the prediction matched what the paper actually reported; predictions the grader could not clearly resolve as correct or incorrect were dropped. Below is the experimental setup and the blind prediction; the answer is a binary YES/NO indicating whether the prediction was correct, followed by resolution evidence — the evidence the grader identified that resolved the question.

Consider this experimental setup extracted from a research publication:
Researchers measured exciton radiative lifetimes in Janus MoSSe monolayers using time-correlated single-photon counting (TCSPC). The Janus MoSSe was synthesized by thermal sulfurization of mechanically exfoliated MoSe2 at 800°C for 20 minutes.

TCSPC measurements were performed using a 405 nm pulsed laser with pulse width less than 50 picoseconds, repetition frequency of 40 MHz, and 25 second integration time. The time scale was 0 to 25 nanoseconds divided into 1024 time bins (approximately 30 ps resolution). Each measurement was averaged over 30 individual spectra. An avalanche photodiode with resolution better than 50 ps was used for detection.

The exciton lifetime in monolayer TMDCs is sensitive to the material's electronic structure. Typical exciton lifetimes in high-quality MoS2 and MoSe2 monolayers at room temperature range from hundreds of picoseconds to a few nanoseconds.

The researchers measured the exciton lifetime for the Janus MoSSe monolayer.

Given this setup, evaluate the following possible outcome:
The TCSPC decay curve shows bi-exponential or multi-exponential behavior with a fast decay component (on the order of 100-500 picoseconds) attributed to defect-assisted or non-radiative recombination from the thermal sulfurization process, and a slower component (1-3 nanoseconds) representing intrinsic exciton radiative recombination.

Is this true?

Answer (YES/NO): NO